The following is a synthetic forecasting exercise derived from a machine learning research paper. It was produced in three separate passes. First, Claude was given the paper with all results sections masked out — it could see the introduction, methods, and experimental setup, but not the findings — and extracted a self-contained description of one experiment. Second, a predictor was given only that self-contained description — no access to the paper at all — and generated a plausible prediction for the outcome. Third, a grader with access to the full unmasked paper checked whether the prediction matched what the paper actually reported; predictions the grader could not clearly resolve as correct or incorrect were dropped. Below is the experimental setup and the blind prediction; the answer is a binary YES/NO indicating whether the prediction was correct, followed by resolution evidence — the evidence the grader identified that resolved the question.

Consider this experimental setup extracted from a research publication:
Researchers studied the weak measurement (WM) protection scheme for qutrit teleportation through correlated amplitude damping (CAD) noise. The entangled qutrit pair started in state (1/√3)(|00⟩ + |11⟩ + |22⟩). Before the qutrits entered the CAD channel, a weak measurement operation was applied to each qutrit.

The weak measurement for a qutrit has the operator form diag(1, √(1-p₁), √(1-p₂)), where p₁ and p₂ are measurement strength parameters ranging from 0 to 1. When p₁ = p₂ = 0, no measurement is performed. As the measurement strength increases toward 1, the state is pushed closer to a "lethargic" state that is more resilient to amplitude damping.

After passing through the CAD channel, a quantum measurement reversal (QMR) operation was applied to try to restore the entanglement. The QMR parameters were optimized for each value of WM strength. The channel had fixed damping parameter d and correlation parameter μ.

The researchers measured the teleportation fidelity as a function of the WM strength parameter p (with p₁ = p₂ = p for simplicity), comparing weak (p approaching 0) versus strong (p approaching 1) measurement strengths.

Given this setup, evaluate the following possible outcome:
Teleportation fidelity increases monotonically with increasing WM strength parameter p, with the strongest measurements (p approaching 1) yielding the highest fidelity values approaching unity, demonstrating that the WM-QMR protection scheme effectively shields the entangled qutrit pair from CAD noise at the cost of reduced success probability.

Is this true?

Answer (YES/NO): YES